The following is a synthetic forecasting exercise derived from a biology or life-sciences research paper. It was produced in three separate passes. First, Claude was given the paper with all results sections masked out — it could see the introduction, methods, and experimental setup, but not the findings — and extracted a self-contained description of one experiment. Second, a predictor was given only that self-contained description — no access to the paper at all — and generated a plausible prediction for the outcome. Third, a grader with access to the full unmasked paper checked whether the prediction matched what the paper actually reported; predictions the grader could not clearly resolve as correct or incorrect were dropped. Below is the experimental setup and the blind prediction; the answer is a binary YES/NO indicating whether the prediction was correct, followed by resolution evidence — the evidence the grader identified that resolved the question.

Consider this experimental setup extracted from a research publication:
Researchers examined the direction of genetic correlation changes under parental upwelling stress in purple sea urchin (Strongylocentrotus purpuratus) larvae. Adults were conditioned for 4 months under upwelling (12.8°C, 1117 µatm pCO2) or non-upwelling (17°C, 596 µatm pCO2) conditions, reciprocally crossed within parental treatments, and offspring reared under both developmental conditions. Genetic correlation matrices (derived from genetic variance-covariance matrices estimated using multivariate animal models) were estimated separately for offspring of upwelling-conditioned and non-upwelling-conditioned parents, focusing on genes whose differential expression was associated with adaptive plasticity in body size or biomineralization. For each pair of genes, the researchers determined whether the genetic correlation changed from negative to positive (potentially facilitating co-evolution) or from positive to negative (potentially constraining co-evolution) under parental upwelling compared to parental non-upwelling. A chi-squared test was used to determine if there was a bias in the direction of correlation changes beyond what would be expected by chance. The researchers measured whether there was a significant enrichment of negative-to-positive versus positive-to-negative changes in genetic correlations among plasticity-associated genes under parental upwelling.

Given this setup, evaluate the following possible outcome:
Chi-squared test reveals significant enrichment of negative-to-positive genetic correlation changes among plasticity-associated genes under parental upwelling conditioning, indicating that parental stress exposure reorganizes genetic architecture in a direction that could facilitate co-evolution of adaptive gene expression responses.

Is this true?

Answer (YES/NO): YES